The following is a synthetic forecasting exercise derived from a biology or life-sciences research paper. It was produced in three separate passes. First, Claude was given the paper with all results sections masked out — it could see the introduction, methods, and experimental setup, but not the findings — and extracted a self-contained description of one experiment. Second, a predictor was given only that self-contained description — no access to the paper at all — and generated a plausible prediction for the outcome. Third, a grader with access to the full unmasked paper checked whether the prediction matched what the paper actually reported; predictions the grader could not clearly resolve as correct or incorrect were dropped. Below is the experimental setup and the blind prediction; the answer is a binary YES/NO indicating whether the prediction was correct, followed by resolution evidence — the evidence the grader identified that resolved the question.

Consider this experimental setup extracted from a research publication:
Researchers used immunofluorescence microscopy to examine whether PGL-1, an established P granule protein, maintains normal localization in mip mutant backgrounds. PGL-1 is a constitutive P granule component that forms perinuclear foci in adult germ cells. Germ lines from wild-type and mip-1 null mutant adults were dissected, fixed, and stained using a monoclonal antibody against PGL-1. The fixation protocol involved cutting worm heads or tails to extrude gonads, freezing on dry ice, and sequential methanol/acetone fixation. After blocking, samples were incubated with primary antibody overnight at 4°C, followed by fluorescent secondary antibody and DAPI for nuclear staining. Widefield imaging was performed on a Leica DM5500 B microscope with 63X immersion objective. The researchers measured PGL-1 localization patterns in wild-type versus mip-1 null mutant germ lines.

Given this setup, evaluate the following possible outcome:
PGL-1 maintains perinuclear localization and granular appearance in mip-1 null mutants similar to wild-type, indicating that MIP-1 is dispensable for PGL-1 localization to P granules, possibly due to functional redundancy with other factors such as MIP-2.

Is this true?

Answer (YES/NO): NO